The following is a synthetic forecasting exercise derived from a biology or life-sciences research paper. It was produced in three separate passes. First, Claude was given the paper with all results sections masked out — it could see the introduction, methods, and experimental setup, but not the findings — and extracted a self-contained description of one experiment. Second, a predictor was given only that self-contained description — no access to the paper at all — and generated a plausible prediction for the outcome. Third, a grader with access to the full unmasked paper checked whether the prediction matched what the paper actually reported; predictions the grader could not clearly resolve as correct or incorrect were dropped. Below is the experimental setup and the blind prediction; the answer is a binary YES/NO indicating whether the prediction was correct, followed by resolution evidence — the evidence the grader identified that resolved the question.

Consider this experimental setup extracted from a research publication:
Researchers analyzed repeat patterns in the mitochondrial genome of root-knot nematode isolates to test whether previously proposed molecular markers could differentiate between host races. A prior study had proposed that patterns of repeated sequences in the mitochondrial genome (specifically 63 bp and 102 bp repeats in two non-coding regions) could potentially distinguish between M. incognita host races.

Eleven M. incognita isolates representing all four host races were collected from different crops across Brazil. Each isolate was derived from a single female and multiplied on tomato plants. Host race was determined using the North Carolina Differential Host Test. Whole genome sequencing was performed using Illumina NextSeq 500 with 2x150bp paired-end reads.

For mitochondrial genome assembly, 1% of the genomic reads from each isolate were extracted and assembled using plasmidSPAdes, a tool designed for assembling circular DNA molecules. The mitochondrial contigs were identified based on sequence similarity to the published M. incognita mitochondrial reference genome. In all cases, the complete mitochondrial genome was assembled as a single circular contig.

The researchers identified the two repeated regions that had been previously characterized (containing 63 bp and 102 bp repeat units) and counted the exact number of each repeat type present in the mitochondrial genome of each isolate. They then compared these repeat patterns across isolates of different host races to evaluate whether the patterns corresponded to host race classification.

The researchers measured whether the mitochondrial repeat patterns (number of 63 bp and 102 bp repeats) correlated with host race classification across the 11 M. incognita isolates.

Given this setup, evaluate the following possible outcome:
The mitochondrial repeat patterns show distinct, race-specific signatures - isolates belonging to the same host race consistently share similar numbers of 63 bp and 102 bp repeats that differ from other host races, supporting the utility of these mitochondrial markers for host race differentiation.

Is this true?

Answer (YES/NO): NO